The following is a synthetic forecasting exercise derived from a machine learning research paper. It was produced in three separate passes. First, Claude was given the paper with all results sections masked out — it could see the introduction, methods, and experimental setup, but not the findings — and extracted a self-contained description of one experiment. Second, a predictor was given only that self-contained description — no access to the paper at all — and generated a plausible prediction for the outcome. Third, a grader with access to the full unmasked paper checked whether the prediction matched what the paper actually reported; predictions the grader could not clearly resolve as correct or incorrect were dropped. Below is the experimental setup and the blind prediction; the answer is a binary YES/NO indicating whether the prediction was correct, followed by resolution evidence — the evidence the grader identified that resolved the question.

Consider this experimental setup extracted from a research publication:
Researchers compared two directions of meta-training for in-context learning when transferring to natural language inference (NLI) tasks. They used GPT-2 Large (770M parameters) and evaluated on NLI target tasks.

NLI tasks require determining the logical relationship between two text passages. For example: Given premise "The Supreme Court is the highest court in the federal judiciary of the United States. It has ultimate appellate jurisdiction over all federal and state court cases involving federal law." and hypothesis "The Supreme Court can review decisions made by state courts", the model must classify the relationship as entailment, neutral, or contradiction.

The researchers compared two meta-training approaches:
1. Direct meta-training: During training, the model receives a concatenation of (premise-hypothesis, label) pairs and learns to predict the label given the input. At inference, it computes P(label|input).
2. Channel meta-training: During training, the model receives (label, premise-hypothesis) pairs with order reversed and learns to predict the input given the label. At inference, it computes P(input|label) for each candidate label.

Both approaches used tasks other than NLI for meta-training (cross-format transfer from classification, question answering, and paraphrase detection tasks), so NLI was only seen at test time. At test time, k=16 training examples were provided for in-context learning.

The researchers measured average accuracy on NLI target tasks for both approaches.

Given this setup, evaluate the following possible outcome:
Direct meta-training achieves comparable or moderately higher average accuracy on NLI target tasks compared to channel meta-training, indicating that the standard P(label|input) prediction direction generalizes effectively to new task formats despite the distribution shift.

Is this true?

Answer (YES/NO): NO